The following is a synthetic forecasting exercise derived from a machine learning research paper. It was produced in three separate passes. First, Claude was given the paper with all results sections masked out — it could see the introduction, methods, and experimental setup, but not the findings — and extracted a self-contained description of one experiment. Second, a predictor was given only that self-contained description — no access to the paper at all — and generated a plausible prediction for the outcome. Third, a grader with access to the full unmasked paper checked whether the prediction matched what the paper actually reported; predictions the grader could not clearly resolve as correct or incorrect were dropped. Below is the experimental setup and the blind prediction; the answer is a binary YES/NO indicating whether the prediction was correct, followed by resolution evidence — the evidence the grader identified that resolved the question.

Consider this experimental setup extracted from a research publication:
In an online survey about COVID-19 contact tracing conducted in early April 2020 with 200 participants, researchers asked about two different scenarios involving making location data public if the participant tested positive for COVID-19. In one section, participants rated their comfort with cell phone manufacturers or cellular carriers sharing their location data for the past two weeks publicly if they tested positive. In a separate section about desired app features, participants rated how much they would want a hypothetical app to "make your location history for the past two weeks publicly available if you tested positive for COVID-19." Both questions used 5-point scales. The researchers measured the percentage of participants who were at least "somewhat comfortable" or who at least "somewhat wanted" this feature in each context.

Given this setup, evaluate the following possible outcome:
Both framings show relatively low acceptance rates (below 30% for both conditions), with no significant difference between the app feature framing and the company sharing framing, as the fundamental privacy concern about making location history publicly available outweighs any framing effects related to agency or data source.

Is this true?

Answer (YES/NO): NO